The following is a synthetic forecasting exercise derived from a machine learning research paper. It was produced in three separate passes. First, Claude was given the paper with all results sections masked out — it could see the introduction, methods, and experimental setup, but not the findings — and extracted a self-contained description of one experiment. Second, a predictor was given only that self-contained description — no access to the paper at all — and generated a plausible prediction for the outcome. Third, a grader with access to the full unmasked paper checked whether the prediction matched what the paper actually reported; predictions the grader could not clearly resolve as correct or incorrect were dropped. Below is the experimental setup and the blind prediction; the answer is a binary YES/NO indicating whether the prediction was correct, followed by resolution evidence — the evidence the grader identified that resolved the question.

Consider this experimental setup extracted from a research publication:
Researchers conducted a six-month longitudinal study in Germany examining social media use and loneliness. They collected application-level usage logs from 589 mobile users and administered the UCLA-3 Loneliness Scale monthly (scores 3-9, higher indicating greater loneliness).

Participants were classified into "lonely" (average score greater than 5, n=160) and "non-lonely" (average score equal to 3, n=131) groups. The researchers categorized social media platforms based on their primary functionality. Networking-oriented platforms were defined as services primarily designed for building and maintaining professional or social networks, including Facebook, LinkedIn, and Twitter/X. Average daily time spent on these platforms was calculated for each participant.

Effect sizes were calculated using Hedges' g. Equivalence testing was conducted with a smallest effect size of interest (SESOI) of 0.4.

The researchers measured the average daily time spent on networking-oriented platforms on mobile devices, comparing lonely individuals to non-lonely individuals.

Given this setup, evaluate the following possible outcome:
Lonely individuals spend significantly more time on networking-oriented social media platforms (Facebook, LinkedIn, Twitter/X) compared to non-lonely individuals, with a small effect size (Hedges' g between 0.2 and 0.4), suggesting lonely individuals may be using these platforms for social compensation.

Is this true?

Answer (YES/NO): YES